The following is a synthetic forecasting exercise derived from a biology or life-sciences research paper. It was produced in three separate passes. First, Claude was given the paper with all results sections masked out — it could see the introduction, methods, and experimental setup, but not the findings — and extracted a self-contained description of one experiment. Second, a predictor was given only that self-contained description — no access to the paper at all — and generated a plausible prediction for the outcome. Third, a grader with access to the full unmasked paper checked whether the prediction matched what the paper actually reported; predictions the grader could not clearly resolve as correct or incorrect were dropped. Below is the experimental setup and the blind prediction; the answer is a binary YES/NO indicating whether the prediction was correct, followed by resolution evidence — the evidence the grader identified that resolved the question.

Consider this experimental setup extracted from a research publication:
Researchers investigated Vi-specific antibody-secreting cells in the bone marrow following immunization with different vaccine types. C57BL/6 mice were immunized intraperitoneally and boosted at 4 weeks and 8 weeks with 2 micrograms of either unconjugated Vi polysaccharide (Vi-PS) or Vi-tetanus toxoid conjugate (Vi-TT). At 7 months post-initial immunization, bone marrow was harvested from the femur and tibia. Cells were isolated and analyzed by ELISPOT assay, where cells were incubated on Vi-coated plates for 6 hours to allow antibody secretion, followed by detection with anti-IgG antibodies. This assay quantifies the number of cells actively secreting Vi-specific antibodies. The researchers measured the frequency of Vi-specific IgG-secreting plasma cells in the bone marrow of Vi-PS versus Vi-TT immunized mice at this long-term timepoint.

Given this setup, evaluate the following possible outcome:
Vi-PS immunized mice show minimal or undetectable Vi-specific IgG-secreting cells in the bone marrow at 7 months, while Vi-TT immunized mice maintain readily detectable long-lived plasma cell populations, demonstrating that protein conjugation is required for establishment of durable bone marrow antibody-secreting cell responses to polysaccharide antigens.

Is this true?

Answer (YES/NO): NO